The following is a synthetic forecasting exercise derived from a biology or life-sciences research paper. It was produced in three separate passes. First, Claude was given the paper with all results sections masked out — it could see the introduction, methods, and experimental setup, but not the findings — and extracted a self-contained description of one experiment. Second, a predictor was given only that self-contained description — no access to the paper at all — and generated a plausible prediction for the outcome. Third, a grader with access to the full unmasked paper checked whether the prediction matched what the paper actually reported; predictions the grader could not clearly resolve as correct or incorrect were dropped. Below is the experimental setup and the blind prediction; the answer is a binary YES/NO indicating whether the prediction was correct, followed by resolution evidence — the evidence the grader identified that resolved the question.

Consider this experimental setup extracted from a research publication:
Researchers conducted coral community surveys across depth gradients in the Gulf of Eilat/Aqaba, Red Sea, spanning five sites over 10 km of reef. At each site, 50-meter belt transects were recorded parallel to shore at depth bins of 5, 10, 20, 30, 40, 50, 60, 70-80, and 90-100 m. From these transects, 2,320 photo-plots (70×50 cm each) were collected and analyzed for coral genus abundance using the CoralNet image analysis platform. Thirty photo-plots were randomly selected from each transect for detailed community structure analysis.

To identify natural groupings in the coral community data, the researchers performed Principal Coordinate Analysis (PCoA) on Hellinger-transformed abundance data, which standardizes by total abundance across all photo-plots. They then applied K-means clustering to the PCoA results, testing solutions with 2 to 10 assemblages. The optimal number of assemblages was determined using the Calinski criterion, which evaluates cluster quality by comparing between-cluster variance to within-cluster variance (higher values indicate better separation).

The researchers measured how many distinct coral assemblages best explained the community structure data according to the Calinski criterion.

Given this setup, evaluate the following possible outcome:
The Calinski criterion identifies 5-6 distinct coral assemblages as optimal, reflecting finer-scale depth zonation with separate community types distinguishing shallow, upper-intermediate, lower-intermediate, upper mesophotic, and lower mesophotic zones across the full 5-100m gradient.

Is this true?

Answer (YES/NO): NO